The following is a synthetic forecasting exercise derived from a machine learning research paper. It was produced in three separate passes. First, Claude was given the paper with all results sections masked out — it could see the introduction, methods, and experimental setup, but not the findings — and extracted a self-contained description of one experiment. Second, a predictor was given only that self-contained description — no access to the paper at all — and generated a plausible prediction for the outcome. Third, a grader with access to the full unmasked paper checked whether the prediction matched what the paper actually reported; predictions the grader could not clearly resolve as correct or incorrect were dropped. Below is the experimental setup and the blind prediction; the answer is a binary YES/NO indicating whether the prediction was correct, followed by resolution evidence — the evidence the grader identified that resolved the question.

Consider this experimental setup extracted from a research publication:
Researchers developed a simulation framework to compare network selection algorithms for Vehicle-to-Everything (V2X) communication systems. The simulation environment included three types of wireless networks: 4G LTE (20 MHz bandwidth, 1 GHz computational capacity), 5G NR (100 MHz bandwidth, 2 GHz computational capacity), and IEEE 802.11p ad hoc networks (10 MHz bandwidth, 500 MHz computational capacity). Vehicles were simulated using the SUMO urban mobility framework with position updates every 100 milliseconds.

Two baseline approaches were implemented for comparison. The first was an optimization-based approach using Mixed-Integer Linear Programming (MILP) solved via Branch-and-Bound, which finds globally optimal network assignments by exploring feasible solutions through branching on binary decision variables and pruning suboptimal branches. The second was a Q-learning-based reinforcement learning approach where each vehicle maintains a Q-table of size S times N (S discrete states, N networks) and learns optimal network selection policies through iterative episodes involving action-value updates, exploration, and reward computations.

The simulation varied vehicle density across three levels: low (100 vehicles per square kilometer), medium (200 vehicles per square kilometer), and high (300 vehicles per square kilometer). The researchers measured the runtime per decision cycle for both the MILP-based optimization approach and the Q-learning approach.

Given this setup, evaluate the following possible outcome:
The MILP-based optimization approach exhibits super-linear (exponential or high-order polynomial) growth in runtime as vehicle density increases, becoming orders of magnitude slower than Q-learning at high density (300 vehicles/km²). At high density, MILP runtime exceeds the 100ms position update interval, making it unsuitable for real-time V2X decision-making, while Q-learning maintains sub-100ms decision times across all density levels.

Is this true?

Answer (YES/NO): NO